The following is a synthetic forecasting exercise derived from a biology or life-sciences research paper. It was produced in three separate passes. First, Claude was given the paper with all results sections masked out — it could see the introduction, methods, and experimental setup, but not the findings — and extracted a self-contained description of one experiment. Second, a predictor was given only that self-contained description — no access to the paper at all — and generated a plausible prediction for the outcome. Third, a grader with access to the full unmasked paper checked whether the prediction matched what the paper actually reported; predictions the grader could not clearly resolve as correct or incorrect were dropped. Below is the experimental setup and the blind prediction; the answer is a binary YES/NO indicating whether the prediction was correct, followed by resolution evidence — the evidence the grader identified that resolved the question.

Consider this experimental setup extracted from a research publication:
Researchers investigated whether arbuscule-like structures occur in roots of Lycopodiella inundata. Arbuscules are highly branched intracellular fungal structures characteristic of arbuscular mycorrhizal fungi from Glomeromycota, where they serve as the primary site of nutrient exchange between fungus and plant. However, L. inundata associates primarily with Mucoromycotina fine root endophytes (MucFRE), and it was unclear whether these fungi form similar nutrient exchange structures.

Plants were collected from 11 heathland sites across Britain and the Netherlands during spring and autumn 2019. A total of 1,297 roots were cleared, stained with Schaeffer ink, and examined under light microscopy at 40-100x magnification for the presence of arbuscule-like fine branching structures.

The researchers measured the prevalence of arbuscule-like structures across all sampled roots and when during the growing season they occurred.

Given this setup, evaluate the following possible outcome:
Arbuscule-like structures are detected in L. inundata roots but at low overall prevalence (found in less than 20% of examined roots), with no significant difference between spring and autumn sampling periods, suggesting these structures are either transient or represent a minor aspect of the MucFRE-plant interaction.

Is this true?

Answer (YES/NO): NO